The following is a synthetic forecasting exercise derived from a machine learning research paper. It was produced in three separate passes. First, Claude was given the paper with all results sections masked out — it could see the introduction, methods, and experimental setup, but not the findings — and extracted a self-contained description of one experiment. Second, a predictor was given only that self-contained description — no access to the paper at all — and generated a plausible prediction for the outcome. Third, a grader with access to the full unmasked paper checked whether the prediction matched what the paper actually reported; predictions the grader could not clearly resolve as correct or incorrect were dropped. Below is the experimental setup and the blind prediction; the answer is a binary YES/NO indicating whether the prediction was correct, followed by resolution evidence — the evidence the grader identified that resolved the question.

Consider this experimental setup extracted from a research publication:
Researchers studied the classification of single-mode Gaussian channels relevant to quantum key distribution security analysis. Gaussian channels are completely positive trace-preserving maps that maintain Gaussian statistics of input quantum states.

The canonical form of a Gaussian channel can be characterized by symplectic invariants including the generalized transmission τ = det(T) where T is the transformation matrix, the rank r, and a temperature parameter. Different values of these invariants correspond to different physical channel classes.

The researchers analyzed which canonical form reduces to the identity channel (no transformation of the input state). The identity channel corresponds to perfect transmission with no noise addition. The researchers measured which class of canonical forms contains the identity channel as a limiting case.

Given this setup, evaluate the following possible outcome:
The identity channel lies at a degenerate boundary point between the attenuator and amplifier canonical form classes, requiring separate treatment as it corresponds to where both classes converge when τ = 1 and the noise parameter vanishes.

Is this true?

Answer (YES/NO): NO